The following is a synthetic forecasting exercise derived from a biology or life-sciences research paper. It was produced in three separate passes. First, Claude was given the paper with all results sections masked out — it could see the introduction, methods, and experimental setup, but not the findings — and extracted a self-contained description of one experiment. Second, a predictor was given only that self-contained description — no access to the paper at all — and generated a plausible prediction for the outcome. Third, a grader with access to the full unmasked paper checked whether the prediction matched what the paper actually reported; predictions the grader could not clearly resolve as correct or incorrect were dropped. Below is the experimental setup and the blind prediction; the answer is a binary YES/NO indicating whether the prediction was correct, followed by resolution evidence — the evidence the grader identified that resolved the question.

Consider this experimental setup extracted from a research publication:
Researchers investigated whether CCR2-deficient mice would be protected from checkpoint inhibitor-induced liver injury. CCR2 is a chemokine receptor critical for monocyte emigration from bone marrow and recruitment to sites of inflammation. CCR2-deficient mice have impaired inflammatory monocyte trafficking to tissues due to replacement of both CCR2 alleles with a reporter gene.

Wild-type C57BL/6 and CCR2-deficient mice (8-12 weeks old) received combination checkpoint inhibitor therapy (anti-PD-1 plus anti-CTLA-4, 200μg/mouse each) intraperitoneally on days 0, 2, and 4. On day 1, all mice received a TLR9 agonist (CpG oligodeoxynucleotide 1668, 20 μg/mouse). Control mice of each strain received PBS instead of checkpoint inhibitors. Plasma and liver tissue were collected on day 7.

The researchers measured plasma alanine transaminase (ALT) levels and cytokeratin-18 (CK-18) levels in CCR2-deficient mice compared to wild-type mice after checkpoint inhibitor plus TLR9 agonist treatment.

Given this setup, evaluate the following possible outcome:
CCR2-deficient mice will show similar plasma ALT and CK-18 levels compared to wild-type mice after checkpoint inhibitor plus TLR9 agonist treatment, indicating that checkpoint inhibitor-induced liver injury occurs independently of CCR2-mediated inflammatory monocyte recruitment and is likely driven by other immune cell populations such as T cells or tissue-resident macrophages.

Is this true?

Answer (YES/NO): NO